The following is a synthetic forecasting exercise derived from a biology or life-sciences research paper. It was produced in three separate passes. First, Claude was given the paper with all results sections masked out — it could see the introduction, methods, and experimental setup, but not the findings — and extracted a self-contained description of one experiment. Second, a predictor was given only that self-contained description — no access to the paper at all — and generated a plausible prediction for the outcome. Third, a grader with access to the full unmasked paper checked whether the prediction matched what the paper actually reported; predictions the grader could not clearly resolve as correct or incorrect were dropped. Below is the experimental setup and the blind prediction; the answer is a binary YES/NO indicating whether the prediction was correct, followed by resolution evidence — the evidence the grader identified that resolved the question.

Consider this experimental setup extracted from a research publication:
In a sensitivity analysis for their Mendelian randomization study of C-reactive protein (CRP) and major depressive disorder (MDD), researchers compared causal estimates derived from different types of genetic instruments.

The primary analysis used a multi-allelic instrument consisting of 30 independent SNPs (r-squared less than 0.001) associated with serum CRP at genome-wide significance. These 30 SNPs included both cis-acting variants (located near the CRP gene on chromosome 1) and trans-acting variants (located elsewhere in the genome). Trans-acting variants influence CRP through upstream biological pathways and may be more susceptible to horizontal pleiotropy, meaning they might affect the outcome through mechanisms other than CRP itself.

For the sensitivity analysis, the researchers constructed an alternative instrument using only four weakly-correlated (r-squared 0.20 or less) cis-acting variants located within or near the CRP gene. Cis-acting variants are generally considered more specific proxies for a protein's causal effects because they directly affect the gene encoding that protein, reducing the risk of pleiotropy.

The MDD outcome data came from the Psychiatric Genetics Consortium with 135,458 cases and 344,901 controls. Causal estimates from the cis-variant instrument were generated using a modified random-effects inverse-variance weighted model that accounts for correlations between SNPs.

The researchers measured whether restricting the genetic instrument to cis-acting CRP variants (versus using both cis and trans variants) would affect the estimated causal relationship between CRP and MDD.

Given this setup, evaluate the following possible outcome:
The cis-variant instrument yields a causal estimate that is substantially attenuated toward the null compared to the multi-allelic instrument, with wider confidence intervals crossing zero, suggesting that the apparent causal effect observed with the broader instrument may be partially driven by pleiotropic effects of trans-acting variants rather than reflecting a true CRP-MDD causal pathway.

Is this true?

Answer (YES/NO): NO